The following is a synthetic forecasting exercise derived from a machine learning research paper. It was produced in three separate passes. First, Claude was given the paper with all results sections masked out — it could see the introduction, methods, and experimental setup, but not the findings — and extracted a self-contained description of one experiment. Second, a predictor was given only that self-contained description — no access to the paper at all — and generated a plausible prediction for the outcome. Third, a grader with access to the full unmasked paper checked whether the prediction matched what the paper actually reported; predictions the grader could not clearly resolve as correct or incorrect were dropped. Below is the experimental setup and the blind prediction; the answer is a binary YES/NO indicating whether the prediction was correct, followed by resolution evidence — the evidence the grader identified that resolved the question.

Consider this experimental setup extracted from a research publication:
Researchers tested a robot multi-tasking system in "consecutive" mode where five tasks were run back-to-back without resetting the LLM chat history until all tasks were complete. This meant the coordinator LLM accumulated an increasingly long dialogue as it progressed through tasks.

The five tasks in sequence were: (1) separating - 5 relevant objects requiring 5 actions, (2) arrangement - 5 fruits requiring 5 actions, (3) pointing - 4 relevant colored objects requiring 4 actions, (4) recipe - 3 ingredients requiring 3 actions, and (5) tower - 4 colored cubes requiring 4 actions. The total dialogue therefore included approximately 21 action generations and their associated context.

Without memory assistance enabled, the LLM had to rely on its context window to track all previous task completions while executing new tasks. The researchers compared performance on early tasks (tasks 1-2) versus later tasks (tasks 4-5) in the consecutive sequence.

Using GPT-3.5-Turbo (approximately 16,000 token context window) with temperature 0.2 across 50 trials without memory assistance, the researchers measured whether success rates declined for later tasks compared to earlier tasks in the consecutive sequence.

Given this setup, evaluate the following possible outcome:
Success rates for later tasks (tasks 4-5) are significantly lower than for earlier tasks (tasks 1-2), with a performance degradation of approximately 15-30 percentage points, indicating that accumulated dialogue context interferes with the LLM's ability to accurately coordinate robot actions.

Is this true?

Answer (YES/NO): NO